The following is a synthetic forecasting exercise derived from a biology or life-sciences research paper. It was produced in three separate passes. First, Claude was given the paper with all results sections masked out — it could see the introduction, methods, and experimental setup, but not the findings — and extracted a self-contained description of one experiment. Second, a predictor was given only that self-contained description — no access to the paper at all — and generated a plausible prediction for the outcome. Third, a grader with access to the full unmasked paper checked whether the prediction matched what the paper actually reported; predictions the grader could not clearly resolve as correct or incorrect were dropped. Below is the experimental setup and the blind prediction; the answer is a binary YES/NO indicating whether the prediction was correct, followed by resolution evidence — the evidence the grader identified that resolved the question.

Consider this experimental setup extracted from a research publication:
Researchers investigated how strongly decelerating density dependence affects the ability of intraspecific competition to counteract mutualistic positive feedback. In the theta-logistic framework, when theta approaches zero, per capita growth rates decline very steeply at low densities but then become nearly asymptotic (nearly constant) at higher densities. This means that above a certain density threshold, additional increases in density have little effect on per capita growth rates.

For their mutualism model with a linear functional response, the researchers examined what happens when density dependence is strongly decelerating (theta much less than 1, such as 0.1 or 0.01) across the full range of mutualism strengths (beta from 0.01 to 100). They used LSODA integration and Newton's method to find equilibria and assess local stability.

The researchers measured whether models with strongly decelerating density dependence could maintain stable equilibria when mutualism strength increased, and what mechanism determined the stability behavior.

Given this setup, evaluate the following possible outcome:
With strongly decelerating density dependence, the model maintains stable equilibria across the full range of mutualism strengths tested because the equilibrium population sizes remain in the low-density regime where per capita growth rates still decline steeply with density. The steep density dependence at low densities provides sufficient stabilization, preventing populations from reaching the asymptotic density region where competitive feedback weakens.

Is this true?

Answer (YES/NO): NO